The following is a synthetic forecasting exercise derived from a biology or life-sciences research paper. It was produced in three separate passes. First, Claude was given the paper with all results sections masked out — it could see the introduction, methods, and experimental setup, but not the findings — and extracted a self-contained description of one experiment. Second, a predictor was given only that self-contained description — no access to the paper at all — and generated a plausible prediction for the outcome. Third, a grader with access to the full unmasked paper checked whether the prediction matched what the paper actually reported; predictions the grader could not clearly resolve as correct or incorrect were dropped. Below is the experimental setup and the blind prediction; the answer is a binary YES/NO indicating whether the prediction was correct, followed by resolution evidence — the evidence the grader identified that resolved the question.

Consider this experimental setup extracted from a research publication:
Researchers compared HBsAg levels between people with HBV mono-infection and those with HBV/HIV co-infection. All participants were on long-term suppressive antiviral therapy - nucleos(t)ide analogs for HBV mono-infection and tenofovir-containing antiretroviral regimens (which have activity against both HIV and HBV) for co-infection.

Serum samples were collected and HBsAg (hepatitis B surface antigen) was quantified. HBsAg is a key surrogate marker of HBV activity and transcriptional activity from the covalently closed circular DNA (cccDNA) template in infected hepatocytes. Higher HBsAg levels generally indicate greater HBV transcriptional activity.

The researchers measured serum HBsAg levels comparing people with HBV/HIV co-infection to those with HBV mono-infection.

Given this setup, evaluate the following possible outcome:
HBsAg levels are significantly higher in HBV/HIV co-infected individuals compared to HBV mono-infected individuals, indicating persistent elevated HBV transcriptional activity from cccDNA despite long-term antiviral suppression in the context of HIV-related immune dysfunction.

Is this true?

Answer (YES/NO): NO